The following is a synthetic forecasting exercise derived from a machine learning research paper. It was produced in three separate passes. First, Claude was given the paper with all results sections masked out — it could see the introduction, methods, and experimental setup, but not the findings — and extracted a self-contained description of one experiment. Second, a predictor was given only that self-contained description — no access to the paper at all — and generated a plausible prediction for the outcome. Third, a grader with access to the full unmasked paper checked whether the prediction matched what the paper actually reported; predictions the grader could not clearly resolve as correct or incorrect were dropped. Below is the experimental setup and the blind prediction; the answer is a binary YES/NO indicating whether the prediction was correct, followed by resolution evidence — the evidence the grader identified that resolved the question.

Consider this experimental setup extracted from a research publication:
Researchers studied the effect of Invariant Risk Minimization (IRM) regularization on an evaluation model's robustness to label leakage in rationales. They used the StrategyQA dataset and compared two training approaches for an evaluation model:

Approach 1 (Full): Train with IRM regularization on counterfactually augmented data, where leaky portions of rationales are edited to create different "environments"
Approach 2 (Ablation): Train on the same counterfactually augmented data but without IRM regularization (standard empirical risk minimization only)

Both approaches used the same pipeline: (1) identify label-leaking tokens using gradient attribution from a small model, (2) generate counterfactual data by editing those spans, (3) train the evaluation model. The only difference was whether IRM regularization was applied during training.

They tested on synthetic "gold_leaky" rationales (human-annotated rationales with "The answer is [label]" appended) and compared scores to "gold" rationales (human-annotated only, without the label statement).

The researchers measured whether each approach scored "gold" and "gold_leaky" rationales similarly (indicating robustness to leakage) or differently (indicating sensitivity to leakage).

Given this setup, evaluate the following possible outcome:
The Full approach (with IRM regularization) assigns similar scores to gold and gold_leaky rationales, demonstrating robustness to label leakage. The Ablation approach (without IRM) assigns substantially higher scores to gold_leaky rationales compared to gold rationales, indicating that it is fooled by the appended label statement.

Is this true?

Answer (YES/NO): YES